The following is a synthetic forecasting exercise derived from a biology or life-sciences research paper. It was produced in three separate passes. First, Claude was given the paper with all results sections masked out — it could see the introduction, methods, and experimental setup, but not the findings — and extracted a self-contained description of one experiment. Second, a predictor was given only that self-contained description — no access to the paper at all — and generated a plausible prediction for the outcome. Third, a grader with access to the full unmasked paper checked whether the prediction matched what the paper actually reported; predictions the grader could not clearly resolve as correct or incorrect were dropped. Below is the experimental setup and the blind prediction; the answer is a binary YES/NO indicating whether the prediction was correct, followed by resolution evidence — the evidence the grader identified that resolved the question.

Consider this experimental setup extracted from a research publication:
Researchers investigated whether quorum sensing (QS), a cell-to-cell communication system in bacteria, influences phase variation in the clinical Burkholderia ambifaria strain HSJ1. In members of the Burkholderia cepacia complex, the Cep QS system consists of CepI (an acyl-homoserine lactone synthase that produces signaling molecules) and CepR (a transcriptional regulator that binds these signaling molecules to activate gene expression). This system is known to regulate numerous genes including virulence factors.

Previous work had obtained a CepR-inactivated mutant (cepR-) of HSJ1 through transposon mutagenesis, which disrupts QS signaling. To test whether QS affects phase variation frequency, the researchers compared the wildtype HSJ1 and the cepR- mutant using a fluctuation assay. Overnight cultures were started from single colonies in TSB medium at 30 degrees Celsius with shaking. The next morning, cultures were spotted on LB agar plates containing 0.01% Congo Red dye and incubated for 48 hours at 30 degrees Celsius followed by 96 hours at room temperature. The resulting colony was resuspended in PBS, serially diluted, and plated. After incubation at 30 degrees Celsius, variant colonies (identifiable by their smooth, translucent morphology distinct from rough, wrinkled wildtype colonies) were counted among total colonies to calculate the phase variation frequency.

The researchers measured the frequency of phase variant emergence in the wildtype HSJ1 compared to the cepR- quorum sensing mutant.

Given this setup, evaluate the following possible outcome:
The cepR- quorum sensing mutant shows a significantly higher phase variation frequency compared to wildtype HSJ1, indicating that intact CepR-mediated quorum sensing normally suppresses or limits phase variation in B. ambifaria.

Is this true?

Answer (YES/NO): NO